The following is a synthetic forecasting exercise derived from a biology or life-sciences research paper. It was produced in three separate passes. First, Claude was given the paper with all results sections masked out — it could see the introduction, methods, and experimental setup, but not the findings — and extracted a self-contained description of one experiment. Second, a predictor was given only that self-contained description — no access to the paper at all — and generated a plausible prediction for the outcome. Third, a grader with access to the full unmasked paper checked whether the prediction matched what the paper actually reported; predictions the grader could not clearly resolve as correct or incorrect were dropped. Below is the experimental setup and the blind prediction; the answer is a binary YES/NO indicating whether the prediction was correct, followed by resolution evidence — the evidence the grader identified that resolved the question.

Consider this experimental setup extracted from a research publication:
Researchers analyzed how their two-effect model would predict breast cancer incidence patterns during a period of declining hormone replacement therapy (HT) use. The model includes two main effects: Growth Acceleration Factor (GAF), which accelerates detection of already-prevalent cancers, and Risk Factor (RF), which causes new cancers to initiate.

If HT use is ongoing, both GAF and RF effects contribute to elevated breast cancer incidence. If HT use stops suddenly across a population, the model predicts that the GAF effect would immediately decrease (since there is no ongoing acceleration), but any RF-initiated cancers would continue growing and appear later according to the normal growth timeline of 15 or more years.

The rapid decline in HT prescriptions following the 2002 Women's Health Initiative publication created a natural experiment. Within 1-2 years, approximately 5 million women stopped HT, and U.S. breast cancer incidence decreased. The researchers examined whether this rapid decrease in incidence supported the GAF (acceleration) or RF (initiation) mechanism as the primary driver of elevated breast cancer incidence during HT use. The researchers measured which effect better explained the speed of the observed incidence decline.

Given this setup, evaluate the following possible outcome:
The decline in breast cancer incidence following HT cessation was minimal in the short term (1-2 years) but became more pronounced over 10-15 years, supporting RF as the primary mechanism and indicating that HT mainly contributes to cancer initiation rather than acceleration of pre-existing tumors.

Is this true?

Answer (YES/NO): NO